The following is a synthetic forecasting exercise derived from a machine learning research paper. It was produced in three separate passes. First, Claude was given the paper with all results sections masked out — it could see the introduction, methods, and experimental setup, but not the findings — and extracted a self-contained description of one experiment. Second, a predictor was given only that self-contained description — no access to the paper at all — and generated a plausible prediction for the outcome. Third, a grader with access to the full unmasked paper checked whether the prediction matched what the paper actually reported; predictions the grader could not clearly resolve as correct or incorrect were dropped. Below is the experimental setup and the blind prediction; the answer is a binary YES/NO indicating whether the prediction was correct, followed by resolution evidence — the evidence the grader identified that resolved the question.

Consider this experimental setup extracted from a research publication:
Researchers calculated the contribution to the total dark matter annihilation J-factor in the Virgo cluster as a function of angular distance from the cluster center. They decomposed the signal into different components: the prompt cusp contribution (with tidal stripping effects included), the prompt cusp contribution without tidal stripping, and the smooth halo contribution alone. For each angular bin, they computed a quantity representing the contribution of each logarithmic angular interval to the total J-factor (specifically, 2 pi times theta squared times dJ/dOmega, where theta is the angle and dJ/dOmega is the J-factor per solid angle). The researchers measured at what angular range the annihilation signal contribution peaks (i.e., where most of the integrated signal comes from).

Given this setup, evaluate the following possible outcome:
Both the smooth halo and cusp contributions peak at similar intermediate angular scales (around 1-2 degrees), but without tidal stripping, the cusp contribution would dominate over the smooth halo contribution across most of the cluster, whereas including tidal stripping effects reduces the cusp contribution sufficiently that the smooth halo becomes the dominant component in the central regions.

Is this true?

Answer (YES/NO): NO